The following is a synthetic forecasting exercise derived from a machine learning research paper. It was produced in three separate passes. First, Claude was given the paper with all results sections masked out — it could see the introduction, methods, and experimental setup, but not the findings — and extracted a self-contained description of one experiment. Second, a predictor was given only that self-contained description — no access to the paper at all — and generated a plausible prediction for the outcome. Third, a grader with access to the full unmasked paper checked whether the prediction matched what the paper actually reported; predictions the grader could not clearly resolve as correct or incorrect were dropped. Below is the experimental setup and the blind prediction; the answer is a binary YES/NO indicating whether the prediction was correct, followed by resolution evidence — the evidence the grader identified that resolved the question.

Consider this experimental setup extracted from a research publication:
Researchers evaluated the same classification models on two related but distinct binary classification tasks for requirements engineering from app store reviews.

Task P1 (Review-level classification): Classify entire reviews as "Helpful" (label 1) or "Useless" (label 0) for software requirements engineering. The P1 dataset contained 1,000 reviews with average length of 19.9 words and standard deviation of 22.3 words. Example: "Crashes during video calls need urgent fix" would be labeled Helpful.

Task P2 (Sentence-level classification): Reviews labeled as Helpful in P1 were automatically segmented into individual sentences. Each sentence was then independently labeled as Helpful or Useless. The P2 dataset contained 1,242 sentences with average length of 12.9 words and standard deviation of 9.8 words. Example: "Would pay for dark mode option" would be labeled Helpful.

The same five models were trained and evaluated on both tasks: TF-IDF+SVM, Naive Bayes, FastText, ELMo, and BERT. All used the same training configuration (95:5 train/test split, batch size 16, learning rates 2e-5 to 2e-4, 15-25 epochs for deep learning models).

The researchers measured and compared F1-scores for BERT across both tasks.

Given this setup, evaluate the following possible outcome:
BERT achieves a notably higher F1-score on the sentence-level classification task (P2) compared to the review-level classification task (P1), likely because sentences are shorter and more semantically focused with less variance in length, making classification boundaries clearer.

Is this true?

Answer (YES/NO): NO